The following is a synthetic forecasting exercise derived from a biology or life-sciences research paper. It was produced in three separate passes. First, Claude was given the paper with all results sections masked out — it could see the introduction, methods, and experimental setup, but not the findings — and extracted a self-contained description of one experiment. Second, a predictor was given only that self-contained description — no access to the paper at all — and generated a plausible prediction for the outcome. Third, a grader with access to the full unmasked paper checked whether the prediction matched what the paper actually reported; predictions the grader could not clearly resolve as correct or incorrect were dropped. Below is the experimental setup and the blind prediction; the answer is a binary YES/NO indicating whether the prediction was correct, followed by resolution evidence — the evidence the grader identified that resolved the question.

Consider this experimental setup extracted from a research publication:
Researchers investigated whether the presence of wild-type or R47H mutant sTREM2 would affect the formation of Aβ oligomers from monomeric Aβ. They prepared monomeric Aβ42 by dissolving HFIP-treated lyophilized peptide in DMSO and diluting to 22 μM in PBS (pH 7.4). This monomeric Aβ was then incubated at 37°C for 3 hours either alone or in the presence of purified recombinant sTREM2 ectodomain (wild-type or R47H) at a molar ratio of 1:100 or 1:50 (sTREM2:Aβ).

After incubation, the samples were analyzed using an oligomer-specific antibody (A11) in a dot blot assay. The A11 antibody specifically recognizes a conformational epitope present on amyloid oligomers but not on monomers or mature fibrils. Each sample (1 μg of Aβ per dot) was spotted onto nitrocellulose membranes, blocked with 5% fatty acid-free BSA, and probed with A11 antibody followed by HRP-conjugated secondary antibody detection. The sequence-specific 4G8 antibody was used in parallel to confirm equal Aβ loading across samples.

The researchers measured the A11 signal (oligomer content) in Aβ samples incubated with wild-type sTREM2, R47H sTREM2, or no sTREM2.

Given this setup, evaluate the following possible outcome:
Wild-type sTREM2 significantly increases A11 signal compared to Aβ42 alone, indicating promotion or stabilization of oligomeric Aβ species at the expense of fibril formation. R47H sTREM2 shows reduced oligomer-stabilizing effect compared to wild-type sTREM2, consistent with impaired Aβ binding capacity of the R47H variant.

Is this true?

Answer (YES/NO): NO